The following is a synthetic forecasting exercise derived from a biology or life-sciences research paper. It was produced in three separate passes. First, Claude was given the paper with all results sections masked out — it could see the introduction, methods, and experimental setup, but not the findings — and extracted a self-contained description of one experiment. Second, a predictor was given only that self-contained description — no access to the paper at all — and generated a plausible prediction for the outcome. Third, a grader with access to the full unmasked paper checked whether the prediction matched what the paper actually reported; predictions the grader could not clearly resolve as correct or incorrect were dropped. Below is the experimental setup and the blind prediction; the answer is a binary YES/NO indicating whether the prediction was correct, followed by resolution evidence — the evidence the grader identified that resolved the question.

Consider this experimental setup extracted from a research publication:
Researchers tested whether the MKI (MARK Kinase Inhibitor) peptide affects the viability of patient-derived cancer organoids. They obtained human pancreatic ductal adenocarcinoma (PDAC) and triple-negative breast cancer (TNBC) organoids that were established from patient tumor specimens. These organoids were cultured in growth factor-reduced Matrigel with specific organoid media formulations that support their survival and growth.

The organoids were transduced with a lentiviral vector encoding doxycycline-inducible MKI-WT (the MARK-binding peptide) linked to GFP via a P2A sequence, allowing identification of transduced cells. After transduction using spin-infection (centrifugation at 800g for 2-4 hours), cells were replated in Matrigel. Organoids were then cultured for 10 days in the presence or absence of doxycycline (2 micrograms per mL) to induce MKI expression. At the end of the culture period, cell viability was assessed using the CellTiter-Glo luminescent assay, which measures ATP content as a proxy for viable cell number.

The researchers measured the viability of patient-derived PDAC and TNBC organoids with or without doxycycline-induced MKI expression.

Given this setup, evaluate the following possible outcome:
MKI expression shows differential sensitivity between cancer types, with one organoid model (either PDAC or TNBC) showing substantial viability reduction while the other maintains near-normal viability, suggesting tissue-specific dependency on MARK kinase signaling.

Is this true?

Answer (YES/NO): NO